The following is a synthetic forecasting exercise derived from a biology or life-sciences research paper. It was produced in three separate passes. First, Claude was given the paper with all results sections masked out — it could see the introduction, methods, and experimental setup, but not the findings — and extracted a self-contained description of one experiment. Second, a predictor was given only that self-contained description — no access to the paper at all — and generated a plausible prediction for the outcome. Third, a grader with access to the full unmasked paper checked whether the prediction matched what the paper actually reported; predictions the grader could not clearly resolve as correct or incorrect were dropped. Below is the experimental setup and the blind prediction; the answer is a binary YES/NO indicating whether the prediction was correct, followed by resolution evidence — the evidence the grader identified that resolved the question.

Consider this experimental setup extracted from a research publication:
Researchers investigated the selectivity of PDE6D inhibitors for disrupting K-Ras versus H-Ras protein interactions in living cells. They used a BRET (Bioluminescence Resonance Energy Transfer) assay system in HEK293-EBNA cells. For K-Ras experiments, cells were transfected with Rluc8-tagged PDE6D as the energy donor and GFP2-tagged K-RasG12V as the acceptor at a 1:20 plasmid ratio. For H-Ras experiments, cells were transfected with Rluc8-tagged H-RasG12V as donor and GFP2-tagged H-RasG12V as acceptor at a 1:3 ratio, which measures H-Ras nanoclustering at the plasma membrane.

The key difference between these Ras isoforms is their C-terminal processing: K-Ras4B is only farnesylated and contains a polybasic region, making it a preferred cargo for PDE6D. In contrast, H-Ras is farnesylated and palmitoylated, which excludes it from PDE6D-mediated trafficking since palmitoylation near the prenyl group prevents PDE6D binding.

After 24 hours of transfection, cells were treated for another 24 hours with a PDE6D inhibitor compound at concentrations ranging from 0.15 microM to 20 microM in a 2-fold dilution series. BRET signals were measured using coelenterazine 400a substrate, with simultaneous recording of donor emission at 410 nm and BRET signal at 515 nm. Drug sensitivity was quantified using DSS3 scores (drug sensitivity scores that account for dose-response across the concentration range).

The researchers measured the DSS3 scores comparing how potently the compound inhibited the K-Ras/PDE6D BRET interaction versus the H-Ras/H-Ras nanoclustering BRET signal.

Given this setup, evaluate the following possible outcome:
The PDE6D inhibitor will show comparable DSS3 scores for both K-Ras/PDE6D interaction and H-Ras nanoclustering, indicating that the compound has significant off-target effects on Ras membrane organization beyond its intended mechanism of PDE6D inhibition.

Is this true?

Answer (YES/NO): NO